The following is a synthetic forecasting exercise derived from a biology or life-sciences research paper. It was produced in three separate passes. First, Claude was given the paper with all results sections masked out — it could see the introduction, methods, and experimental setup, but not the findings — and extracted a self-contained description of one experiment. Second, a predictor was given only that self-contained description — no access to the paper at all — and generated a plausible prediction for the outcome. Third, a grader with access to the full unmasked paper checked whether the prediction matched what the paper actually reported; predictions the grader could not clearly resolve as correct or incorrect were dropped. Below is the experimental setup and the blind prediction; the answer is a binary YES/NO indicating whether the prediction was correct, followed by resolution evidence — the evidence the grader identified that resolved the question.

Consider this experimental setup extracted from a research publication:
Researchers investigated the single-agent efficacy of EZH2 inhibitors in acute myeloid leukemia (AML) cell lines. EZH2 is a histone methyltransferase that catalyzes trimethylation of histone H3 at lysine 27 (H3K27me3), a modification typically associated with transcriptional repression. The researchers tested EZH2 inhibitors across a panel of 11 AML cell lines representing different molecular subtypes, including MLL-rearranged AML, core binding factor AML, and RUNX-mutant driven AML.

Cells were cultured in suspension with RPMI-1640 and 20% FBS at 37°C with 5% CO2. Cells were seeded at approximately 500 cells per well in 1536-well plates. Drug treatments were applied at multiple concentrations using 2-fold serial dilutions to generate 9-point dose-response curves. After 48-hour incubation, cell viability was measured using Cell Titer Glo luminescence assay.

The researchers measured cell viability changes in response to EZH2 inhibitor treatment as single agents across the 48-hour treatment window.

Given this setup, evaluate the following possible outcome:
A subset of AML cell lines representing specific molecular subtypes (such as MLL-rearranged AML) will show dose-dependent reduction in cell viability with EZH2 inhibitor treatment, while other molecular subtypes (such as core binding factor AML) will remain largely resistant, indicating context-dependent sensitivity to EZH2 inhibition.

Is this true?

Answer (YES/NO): NO